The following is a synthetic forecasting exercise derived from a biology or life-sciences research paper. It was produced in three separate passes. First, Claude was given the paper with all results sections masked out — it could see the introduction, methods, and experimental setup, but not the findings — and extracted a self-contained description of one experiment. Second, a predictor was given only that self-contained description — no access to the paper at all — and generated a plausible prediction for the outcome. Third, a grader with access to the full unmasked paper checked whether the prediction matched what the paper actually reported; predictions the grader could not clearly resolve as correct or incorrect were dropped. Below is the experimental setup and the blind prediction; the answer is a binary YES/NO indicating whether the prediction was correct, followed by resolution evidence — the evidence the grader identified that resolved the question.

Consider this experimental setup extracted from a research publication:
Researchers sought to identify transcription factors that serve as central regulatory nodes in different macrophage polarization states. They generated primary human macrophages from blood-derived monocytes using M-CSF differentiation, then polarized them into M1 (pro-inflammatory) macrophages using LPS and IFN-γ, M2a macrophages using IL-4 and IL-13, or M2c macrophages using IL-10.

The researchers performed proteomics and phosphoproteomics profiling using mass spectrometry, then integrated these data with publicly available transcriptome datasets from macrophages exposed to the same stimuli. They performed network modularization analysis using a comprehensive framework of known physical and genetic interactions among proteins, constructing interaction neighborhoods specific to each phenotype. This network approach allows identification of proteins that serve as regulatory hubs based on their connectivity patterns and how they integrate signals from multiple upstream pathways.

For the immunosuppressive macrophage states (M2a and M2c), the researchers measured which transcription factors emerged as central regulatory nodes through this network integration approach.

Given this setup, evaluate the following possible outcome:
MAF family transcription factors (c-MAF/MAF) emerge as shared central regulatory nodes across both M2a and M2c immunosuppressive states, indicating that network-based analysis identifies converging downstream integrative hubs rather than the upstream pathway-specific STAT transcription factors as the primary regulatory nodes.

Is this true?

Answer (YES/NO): NO